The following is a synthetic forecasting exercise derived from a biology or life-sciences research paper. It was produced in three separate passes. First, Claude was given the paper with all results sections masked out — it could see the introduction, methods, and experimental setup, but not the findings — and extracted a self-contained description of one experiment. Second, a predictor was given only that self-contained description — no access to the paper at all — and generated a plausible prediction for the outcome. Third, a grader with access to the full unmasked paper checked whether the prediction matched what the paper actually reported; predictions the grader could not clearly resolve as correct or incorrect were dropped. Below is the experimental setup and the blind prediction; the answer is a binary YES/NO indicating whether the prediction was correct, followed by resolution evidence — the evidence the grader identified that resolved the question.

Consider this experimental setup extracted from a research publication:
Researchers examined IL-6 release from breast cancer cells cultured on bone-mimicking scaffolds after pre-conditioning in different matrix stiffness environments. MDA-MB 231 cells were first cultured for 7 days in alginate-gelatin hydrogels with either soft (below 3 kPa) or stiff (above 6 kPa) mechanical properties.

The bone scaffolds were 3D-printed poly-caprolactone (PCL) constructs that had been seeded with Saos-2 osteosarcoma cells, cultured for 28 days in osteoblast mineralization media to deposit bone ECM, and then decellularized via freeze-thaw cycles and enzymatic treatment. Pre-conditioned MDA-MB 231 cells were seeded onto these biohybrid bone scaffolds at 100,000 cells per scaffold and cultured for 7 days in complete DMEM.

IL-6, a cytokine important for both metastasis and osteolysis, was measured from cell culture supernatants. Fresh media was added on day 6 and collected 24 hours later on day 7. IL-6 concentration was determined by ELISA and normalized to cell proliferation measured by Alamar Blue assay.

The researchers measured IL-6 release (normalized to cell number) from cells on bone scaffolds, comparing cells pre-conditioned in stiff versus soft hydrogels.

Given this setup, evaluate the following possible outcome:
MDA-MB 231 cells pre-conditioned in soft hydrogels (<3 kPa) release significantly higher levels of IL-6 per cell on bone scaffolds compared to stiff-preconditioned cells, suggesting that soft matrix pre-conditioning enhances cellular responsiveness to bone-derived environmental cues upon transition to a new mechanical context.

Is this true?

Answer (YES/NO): NO